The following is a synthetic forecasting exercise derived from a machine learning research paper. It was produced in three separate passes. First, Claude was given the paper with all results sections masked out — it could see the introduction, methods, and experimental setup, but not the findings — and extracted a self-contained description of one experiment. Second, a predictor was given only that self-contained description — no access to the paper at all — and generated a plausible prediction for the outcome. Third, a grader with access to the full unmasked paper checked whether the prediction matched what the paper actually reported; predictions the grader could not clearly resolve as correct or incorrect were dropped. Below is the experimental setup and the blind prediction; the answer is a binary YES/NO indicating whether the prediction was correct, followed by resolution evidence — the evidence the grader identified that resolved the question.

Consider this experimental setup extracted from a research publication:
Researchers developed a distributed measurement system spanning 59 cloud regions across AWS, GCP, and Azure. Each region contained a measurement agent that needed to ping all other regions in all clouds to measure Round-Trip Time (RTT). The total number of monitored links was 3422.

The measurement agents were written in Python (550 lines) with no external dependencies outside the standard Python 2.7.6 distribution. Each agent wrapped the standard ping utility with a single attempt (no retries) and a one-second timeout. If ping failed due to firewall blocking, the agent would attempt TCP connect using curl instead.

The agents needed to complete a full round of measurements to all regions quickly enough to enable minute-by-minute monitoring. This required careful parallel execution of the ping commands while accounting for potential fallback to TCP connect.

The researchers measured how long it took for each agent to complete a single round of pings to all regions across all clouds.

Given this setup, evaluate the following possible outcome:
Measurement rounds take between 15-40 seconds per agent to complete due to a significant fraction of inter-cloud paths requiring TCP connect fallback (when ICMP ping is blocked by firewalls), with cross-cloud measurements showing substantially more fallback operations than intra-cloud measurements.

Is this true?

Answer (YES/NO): NO